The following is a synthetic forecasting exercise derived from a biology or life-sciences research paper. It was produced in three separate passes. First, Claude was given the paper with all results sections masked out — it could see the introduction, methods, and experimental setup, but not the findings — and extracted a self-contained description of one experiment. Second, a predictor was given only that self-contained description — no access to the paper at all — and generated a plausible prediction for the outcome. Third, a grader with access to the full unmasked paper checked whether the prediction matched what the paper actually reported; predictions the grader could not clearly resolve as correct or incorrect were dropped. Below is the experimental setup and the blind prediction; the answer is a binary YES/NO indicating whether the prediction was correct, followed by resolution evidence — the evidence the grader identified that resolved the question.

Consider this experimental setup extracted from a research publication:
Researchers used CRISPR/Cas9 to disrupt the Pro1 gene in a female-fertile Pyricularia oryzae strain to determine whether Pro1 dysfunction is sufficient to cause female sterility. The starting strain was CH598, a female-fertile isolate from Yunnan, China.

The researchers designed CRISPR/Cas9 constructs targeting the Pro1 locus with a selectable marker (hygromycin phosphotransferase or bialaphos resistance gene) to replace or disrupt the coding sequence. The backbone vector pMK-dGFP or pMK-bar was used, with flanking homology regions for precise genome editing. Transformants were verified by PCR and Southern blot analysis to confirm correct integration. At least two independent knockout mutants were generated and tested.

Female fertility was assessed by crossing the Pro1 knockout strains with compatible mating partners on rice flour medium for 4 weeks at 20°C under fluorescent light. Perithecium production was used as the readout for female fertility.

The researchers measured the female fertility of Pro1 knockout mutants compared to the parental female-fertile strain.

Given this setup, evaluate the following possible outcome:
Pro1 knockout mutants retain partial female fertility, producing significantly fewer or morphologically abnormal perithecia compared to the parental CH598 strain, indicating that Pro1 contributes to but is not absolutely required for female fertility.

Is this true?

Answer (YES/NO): NO